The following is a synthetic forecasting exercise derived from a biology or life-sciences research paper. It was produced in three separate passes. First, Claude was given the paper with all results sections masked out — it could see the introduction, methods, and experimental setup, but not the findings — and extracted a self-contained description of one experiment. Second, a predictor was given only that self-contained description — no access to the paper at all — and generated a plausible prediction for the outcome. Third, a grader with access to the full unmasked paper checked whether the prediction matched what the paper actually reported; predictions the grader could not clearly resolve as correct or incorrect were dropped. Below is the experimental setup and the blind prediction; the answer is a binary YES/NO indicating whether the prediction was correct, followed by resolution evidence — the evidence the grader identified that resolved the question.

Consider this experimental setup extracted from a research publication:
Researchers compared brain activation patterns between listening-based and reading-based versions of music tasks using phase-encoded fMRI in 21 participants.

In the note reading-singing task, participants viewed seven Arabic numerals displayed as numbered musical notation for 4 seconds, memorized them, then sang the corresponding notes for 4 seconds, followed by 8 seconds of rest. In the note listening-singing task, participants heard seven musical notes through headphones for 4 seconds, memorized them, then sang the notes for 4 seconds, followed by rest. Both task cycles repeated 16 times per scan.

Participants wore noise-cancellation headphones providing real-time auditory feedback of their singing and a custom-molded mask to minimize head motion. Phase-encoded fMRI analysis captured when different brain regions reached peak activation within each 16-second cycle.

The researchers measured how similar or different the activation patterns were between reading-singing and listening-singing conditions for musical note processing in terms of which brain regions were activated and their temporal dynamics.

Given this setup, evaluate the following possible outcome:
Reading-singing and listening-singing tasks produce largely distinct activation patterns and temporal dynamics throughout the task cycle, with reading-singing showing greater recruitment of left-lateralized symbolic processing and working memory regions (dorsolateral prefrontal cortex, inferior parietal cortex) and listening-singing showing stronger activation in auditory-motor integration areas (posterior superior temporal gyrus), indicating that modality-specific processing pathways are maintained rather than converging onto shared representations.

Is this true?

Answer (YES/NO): NO